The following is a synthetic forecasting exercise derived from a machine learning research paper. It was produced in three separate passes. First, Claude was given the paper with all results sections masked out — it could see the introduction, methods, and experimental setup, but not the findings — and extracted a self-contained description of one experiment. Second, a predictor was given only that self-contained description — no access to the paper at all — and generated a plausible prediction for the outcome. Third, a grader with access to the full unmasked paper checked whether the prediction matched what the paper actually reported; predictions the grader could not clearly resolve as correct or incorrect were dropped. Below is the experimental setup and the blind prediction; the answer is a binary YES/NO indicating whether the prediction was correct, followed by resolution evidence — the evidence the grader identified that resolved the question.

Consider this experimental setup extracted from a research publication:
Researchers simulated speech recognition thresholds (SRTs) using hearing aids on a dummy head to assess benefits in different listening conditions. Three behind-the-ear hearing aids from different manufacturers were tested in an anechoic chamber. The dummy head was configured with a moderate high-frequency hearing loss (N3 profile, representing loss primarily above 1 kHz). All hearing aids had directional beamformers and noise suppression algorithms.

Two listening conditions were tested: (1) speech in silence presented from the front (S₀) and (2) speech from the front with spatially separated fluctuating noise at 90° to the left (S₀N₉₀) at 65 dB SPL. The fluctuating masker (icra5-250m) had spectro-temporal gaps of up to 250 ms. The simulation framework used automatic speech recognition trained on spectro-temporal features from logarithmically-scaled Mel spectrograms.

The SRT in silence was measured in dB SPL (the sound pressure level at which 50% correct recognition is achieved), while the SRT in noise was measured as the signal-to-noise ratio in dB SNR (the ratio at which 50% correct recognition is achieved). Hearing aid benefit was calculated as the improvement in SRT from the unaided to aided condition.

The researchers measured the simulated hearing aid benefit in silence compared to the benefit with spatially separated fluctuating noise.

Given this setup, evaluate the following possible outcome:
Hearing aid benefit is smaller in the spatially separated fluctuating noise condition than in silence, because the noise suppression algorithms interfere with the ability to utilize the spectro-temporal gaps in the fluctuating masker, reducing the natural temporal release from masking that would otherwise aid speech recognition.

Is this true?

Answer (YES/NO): YES